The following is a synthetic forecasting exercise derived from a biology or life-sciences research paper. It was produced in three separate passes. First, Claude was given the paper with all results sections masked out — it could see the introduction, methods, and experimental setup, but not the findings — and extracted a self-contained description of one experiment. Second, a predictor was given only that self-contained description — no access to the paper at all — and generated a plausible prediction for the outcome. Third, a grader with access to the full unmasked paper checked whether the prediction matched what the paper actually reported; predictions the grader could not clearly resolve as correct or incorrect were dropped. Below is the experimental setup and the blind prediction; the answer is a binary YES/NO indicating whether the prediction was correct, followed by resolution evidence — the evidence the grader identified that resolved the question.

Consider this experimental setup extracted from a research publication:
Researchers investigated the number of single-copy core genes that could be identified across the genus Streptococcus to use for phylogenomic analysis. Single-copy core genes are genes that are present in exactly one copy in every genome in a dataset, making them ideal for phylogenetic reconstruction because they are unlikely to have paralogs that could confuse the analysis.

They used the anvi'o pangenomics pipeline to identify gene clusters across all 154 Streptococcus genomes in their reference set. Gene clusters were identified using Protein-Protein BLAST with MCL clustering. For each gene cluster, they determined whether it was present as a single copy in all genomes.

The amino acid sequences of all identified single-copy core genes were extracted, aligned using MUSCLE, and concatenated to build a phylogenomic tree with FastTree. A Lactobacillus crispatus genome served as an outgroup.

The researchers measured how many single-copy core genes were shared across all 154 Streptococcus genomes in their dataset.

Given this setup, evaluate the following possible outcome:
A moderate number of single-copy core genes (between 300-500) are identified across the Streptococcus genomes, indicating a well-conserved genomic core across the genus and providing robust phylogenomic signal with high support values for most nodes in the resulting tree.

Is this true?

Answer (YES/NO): NO